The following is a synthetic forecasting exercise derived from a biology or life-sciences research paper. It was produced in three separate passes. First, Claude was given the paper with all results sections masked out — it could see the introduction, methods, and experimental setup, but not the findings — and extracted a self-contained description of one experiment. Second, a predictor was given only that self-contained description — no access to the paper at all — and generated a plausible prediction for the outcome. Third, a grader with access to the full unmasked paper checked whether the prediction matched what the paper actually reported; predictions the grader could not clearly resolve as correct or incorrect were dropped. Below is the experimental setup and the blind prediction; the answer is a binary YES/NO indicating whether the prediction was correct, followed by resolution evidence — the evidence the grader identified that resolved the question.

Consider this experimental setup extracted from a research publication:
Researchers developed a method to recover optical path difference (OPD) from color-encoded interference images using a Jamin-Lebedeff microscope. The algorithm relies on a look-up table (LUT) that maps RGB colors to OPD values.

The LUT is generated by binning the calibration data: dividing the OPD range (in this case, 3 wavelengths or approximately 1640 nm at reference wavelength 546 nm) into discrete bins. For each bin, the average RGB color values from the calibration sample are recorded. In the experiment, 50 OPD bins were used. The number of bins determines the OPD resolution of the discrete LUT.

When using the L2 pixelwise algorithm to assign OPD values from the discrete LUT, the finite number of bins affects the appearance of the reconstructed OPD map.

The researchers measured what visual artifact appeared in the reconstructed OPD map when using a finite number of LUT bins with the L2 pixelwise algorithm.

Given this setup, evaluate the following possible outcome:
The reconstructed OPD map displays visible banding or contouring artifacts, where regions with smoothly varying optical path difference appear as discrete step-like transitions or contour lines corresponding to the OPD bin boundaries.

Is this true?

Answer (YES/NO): YES